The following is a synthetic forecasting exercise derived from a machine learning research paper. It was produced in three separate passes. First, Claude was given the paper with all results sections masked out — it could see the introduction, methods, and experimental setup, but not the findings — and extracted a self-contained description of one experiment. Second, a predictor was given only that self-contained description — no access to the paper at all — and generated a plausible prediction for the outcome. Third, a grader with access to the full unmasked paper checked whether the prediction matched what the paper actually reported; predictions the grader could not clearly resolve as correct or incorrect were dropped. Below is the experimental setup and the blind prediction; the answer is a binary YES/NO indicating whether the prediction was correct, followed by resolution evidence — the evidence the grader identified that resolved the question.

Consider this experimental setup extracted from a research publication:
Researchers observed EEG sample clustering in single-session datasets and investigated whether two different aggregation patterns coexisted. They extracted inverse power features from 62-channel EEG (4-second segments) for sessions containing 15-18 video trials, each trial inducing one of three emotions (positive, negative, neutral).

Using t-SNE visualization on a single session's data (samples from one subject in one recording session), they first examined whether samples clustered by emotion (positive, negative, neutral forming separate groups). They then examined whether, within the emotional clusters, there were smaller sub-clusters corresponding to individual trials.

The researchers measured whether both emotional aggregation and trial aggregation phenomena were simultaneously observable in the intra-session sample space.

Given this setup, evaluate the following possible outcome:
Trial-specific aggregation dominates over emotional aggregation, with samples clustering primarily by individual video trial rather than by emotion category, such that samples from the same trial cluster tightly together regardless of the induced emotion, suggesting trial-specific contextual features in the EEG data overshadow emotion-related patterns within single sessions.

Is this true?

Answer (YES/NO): NO